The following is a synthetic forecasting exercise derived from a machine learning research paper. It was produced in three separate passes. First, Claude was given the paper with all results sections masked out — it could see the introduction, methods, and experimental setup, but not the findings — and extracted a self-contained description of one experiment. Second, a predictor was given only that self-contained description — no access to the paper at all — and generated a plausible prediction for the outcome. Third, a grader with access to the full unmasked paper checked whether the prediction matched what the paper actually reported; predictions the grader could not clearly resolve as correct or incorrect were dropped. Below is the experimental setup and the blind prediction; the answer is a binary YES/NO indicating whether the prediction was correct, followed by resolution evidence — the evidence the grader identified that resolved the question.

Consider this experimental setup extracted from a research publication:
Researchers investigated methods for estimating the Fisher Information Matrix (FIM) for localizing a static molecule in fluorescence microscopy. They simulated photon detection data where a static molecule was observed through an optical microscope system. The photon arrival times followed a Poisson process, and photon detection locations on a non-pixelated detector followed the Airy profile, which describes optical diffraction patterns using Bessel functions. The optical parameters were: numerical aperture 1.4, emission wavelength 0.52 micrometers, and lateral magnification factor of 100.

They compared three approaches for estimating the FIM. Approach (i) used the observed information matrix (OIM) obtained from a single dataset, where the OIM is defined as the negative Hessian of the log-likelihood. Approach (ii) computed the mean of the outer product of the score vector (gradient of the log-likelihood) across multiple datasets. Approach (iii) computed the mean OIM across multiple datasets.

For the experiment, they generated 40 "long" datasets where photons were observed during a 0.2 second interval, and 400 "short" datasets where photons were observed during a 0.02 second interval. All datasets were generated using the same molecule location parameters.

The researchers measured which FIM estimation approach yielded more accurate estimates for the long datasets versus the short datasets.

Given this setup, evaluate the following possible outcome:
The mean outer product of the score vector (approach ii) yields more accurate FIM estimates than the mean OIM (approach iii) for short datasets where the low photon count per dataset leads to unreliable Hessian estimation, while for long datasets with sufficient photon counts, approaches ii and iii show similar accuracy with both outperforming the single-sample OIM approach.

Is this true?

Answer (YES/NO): NO